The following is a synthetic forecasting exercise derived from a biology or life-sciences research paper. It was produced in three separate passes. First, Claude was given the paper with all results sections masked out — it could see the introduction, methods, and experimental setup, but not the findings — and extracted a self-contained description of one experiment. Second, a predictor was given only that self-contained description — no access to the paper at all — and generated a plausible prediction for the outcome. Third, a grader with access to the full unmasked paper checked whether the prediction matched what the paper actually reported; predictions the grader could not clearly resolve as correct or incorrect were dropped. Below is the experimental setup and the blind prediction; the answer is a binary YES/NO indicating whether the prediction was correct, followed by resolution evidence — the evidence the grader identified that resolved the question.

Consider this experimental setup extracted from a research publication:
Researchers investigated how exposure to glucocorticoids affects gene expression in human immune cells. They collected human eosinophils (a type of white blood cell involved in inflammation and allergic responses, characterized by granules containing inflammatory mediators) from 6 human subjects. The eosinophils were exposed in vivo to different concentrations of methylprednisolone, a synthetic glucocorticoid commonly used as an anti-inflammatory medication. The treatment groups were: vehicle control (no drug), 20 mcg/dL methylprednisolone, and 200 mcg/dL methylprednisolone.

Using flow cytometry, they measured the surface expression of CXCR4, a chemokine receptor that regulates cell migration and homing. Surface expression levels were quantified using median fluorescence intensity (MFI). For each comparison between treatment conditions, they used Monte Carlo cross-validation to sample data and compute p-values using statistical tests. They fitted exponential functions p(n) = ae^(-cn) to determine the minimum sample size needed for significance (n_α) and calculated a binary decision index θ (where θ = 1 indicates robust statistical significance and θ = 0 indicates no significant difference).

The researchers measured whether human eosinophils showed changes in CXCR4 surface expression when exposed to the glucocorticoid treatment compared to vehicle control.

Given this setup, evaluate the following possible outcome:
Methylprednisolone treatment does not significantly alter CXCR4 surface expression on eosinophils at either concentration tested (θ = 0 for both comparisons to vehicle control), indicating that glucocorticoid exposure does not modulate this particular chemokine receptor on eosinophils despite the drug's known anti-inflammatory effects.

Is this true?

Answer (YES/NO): NO